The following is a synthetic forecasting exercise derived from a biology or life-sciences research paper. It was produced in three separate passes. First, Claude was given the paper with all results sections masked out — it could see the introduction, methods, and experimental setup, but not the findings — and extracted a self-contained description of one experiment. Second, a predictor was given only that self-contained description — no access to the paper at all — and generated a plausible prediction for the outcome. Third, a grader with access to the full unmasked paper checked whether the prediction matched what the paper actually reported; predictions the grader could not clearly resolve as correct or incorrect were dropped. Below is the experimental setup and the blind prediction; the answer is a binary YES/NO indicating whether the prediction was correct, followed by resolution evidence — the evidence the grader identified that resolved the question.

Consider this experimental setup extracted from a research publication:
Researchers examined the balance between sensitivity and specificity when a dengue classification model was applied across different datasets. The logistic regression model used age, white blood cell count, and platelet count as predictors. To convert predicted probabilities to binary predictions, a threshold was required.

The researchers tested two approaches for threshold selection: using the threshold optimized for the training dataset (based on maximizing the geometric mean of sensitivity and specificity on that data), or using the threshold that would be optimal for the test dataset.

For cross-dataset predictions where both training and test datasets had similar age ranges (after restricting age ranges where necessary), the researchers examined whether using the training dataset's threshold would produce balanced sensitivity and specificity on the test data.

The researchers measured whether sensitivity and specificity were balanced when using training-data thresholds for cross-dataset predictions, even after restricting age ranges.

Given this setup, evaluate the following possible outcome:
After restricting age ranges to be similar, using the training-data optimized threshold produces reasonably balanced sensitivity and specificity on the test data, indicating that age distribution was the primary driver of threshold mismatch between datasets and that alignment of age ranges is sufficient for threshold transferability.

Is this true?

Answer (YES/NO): NO